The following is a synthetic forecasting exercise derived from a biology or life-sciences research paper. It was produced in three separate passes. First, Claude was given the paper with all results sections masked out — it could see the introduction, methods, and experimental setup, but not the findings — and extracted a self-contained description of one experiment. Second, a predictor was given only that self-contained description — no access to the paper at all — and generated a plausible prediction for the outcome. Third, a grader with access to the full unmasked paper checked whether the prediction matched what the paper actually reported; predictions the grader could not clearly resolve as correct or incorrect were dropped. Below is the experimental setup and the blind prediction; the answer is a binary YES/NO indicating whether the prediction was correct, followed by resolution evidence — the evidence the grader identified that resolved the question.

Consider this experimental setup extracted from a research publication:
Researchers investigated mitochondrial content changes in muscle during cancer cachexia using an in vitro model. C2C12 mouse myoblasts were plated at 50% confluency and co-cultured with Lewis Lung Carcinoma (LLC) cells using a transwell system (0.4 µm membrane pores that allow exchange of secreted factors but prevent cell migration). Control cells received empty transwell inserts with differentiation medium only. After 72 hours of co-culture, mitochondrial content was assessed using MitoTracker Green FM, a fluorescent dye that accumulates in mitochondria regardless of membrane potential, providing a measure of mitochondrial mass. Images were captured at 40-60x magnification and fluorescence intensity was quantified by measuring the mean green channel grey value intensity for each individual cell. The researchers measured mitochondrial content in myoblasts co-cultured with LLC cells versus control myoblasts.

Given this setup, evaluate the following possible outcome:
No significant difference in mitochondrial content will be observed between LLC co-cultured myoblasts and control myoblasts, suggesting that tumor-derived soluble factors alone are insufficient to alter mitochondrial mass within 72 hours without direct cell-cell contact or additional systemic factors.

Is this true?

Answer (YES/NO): NO